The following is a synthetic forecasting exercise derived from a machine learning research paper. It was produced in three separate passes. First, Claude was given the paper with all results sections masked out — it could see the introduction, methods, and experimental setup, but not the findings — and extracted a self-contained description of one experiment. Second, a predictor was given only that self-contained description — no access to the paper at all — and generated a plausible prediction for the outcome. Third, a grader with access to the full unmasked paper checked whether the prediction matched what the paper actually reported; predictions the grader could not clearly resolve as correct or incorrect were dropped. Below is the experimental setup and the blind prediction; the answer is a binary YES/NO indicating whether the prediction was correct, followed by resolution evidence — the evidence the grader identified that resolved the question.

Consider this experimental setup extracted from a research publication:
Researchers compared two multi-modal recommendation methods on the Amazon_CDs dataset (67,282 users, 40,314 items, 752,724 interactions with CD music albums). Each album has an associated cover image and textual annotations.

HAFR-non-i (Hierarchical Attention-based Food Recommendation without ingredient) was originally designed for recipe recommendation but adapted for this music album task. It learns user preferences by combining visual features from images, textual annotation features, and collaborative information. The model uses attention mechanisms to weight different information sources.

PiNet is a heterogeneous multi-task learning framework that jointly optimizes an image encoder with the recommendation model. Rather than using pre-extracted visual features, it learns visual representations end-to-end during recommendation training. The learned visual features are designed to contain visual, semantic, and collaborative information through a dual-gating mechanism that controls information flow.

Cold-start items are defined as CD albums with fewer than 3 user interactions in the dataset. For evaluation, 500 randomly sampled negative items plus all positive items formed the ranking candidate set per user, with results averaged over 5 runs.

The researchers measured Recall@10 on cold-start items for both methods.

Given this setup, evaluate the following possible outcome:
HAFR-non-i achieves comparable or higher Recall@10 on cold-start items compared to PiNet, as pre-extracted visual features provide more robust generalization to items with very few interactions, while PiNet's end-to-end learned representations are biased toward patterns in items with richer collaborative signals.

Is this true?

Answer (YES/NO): NO